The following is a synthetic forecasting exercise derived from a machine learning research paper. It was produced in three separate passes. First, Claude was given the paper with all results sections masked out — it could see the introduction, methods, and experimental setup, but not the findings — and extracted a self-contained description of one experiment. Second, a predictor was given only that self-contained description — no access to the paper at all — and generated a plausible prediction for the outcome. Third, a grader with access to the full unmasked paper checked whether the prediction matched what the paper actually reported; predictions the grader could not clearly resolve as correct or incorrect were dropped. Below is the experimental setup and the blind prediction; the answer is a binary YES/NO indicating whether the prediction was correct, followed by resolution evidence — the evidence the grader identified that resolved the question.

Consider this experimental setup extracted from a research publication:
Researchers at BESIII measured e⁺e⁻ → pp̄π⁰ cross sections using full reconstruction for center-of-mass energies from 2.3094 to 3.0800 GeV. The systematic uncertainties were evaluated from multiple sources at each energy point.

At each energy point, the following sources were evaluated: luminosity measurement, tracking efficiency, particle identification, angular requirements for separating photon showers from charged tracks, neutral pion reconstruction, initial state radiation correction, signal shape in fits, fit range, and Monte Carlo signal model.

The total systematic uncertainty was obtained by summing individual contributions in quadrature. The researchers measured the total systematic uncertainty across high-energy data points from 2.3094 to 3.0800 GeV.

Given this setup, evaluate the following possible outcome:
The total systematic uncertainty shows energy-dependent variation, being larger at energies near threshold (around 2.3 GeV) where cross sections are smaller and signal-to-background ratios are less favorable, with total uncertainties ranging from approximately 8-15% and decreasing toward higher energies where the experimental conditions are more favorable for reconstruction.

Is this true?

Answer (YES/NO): NO